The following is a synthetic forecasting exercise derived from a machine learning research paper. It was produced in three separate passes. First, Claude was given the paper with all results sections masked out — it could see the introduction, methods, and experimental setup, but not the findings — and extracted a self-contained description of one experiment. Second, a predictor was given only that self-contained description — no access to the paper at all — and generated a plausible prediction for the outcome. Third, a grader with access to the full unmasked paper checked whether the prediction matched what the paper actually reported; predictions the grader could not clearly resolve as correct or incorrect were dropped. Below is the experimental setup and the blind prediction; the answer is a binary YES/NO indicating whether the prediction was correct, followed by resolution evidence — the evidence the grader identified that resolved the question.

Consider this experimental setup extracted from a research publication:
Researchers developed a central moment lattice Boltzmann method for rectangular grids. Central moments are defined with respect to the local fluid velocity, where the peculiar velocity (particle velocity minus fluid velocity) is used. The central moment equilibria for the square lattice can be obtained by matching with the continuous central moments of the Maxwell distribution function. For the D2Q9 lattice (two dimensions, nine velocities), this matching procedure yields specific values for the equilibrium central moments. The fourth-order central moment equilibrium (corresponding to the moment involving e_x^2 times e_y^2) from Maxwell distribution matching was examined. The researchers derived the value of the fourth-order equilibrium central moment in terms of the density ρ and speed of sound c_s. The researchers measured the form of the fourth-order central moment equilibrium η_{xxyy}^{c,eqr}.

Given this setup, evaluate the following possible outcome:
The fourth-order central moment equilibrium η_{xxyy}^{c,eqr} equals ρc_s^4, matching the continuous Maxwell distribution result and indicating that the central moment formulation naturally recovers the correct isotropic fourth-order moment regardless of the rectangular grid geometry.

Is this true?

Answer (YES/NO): YES